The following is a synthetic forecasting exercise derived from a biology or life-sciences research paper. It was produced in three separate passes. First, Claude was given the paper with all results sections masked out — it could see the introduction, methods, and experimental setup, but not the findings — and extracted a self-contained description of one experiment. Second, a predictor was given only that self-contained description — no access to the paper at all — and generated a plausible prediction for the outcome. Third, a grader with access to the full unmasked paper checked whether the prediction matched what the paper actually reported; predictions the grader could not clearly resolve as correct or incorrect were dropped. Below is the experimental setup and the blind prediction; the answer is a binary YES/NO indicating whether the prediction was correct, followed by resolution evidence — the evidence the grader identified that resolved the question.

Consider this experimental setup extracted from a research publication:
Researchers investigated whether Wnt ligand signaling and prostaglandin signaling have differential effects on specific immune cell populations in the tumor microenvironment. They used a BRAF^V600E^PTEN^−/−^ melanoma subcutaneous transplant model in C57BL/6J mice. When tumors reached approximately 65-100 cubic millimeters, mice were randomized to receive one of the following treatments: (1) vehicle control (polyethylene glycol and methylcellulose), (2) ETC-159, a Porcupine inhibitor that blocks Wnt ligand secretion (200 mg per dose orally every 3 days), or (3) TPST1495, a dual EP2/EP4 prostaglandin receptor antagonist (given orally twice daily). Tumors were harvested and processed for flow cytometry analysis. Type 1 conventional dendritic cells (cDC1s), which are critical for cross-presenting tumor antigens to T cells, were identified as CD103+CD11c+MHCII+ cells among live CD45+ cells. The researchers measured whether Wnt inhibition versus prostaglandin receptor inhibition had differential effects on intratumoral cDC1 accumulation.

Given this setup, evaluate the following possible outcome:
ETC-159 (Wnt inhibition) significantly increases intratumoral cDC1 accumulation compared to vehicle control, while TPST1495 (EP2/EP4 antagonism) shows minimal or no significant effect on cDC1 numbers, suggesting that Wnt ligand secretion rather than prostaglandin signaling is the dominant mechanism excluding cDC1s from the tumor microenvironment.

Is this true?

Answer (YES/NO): YES